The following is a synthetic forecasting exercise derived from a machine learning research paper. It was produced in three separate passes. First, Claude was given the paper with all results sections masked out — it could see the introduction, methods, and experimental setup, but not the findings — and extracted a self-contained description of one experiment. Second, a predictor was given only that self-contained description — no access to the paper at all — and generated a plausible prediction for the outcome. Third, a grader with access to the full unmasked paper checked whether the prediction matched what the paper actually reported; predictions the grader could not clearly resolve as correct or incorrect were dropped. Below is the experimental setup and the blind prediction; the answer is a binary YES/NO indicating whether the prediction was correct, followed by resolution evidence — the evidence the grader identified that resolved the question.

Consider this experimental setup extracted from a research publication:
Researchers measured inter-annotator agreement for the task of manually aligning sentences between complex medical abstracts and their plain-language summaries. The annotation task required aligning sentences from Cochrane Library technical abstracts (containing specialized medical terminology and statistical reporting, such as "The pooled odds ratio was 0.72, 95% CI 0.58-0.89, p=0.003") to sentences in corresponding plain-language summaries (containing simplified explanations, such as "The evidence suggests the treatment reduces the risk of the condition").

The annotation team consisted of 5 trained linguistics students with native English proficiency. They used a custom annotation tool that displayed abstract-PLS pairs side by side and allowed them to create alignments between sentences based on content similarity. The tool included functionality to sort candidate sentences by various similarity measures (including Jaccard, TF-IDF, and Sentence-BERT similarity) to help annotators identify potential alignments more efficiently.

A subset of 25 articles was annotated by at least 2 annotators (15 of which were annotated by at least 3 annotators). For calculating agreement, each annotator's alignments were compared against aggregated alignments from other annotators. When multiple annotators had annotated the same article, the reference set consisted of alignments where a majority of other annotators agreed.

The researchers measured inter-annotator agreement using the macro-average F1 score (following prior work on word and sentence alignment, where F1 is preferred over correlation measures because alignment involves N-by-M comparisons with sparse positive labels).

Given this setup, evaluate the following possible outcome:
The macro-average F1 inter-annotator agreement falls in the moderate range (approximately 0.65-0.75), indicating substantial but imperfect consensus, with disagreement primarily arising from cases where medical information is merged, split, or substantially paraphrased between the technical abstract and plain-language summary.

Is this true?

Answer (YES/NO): NO